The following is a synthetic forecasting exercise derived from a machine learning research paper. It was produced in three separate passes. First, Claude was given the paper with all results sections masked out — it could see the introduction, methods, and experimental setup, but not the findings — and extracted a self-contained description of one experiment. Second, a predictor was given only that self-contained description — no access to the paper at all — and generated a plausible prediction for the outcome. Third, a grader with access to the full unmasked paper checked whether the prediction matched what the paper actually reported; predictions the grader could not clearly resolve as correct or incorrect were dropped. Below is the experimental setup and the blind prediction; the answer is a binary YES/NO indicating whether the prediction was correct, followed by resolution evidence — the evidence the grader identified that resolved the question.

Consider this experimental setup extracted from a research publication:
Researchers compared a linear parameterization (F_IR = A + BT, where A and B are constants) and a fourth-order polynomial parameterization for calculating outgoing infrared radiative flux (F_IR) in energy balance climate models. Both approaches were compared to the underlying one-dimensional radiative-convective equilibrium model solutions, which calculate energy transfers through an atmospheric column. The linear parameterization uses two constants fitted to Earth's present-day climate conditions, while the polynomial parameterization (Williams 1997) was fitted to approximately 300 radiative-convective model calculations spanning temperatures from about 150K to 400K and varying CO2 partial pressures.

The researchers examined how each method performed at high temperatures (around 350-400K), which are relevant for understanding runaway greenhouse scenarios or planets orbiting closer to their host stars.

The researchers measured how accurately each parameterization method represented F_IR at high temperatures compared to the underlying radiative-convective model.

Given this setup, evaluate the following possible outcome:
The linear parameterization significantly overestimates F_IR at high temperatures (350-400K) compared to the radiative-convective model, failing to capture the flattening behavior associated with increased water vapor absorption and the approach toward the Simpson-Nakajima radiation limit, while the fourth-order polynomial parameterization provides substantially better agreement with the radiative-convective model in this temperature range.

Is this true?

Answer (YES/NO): NO